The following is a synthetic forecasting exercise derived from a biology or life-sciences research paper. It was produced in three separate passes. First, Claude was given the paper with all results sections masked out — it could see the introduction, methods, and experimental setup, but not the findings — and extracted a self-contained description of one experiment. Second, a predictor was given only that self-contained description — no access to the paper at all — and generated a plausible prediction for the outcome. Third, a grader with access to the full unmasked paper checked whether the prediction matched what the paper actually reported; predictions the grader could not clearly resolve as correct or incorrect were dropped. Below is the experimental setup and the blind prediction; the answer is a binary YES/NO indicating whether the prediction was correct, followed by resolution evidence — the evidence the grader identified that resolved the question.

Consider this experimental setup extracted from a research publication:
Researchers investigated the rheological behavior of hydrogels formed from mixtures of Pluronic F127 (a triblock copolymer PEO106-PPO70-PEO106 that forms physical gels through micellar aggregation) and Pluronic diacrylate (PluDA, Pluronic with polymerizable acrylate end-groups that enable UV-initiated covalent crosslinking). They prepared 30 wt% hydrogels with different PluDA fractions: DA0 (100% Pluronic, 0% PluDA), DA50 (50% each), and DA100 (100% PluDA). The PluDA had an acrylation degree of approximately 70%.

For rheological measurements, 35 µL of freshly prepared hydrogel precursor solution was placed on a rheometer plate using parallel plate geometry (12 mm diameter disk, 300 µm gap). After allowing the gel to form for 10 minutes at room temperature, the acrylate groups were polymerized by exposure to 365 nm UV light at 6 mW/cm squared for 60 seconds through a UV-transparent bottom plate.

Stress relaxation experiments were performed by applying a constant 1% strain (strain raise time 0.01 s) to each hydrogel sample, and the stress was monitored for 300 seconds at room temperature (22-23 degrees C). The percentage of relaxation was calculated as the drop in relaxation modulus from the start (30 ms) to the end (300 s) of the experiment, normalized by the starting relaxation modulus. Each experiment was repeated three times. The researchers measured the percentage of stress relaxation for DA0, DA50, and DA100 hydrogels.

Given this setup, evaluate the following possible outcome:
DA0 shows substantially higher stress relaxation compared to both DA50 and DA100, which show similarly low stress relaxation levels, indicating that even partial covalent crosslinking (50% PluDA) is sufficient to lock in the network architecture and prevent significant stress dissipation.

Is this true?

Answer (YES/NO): NO